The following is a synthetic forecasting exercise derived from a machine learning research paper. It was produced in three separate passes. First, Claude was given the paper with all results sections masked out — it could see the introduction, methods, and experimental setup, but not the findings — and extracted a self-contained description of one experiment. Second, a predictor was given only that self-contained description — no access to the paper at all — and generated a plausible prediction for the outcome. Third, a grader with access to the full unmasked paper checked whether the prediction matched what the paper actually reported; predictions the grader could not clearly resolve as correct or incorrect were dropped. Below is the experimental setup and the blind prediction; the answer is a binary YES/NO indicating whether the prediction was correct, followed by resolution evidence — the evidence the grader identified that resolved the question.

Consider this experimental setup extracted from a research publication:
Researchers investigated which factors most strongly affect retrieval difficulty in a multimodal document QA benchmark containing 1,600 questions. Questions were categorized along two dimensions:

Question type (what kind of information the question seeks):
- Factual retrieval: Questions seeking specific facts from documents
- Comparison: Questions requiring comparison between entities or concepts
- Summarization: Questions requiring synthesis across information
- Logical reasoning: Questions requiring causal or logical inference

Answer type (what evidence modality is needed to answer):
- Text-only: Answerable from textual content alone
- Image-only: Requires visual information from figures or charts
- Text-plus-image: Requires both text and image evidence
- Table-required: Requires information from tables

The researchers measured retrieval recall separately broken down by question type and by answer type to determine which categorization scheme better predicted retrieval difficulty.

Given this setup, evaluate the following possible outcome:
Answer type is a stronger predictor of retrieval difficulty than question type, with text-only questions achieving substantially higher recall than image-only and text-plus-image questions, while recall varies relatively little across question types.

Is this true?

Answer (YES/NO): YES